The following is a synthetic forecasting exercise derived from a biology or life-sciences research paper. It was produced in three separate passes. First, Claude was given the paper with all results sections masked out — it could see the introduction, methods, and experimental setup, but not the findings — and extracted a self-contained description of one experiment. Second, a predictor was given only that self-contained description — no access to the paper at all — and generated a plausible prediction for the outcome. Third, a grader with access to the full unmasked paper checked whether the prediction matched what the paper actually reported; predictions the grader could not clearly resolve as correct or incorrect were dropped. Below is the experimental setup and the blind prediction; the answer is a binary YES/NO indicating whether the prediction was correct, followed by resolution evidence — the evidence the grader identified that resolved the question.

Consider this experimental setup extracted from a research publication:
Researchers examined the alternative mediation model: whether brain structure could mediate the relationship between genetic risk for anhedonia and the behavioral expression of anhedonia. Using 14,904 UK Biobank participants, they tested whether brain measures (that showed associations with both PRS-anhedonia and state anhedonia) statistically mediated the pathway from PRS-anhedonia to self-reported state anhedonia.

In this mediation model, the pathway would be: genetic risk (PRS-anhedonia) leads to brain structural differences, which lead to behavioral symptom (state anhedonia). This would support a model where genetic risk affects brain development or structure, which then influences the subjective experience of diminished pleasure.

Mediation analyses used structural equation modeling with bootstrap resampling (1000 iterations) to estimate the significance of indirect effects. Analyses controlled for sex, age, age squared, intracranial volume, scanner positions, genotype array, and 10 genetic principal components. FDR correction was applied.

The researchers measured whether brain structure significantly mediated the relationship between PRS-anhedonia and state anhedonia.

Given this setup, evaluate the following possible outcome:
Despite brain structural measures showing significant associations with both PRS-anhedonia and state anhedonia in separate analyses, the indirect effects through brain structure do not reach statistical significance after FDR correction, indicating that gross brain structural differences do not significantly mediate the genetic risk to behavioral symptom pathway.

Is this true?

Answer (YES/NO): YES